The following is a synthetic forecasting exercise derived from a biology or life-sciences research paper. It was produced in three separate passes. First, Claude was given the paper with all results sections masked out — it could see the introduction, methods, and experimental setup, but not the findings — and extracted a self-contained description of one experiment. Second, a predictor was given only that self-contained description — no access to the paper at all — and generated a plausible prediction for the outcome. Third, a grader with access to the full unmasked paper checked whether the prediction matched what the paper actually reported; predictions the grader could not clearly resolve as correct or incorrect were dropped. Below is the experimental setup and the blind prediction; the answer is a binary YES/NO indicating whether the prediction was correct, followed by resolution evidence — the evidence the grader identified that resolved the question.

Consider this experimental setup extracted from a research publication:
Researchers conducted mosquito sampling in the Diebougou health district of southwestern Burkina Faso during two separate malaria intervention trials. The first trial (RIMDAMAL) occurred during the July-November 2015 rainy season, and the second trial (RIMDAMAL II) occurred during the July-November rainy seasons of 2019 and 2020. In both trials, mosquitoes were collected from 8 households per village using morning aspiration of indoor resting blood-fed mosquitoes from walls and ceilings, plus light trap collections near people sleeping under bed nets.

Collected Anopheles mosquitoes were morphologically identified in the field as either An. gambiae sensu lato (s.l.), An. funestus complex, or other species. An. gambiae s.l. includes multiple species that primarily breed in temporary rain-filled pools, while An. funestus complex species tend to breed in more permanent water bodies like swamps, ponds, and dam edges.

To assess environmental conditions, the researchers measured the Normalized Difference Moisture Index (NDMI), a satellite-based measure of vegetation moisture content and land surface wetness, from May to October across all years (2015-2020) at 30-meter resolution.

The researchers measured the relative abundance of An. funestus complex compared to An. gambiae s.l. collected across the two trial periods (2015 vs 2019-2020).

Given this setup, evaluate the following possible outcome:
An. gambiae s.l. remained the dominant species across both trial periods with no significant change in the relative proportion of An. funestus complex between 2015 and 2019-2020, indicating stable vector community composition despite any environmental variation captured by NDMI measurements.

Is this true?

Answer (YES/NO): NO